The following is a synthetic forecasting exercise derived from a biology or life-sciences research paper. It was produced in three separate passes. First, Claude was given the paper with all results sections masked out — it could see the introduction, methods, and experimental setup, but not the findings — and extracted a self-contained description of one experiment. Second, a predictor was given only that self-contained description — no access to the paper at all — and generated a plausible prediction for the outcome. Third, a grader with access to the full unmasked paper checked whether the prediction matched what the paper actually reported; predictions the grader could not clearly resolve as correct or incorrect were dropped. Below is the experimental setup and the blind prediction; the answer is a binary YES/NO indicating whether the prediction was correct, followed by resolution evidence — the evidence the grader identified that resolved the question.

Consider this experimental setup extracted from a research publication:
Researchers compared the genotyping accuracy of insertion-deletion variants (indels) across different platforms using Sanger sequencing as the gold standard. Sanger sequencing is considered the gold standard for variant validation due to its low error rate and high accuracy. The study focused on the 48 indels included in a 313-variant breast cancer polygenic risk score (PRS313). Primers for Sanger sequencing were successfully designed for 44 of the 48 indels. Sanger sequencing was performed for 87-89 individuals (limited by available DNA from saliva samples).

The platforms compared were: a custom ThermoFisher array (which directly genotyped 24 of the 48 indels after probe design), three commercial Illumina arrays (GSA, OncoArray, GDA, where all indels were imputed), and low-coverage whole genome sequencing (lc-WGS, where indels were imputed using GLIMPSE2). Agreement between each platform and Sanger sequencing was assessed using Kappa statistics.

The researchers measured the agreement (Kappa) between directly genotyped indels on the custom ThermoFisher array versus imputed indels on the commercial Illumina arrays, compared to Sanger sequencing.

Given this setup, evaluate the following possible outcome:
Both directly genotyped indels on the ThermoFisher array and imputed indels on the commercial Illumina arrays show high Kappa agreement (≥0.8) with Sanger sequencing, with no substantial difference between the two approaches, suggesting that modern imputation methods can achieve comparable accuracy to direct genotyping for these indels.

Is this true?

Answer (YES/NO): NO